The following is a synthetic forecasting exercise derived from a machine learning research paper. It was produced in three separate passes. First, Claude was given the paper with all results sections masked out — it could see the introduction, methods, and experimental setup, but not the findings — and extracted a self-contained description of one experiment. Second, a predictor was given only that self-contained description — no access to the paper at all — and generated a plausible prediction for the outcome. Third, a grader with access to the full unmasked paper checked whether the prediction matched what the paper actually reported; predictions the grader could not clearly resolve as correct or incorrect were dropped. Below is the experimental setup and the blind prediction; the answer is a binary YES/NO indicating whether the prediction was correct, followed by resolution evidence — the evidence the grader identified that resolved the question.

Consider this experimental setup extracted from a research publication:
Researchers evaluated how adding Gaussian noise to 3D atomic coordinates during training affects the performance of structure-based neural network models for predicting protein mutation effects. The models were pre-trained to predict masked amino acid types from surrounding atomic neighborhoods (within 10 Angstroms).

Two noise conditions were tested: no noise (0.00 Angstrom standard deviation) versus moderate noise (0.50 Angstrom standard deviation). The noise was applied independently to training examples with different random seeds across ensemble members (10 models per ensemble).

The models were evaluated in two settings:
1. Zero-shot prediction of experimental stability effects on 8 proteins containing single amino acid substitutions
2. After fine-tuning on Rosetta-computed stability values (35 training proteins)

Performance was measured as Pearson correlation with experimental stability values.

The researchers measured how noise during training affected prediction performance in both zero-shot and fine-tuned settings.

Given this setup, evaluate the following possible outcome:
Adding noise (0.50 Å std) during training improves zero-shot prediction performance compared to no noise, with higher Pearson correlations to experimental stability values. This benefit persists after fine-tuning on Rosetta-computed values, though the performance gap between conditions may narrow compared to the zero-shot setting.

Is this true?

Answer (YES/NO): YES